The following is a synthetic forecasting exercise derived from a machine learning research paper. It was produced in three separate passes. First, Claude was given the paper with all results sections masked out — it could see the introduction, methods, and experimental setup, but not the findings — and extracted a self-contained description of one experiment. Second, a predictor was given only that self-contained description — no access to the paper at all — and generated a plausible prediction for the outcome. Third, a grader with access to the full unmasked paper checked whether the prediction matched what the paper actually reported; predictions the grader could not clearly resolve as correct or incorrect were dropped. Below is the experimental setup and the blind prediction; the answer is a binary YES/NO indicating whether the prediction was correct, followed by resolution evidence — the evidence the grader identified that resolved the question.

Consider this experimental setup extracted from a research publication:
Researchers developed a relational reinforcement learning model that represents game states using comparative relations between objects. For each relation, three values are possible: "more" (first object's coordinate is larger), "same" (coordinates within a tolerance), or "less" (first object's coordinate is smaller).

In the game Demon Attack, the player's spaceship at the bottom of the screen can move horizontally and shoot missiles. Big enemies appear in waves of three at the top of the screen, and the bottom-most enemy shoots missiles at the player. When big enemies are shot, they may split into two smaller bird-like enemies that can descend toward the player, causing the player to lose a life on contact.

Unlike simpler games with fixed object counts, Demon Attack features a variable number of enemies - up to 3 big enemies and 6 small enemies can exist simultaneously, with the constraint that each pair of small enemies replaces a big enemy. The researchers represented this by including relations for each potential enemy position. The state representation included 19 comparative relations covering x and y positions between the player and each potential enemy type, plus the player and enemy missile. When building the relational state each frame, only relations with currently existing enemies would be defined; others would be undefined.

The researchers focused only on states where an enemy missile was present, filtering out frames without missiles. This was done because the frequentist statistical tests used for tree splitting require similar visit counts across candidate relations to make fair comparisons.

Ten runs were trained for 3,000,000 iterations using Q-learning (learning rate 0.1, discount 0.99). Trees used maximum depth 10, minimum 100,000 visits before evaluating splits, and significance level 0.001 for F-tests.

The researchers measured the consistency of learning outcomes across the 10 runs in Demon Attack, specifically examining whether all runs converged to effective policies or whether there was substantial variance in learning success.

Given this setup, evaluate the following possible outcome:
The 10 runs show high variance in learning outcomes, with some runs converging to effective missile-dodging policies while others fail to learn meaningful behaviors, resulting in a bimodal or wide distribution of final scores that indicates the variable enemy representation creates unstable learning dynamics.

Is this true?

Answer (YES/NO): NO